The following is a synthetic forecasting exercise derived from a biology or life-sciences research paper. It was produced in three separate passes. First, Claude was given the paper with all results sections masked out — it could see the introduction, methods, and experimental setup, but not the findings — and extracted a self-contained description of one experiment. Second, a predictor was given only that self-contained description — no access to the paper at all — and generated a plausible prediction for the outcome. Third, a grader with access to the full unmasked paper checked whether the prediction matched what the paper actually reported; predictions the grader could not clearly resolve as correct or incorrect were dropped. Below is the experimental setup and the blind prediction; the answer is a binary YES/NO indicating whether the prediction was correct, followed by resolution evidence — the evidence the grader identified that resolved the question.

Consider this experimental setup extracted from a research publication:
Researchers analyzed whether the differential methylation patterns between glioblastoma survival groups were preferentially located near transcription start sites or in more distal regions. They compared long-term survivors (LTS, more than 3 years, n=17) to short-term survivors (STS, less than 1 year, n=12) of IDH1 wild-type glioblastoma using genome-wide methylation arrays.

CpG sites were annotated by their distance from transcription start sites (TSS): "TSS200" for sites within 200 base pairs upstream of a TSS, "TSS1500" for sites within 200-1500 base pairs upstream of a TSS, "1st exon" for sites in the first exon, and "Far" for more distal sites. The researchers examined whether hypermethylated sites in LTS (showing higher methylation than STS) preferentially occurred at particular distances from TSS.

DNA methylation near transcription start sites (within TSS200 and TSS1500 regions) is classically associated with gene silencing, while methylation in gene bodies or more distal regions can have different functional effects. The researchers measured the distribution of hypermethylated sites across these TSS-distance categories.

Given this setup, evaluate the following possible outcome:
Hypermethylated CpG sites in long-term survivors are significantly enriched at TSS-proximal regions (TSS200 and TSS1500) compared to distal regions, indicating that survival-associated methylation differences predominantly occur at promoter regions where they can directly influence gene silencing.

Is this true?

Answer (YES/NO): YES